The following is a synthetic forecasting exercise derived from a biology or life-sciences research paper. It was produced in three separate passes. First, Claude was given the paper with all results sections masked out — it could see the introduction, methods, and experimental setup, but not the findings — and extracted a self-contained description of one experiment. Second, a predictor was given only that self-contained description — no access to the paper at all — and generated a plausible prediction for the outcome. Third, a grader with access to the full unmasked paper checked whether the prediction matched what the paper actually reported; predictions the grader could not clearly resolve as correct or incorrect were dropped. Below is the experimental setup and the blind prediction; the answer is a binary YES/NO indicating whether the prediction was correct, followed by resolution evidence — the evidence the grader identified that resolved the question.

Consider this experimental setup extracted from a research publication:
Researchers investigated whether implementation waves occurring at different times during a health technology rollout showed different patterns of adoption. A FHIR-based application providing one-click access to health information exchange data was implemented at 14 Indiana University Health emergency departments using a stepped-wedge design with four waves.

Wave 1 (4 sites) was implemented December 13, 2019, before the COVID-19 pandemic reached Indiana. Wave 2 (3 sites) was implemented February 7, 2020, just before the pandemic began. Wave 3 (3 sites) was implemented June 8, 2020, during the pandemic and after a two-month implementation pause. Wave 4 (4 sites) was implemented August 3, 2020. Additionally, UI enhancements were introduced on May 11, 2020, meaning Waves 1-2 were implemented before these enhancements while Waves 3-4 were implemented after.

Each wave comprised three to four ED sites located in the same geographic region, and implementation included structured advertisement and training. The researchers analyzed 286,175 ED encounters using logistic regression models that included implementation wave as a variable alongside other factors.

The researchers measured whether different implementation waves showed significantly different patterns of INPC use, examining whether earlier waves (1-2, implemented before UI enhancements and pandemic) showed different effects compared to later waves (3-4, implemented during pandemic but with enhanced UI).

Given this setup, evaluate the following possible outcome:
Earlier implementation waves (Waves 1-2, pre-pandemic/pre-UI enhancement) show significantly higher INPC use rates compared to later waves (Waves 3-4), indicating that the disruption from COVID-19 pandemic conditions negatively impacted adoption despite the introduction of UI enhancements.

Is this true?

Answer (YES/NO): YES